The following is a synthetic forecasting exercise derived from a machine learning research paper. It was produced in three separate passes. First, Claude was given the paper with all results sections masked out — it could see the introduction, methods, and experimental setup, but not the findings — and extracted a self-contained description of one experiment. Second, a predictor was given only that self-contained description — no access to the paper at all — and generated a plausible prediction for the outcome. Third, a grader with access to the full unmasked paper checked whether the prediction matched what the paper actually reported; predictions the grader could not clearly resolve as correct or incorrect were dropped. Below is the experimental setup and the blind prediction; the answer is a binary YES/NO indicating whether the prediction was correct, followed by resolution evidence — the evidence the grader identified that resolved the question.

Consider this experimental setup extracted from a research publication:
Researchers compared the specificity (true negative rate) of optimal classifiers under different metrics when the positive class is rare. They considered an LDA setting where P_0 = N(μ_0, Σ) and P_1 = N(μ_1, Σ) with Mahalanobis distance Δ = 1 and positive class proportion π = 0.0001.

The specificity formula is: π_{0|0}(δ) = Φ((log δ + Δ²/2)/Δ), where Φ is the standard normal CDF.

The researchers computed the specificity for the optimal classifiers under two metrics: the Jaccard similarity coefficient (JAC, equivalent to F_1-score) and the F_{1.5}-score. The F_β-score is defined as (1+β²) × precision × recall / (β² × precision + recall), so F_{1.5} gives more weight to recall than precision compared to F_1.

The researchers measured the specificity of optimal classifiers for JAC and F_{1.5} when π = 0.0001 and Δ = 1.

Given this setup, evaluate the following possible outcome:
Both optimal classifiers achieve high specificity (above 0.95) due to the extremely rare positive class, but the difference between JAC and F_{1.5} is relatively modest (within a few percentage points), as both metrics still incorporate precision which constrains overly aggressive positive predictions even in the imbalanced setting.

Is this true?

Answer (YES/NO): YES